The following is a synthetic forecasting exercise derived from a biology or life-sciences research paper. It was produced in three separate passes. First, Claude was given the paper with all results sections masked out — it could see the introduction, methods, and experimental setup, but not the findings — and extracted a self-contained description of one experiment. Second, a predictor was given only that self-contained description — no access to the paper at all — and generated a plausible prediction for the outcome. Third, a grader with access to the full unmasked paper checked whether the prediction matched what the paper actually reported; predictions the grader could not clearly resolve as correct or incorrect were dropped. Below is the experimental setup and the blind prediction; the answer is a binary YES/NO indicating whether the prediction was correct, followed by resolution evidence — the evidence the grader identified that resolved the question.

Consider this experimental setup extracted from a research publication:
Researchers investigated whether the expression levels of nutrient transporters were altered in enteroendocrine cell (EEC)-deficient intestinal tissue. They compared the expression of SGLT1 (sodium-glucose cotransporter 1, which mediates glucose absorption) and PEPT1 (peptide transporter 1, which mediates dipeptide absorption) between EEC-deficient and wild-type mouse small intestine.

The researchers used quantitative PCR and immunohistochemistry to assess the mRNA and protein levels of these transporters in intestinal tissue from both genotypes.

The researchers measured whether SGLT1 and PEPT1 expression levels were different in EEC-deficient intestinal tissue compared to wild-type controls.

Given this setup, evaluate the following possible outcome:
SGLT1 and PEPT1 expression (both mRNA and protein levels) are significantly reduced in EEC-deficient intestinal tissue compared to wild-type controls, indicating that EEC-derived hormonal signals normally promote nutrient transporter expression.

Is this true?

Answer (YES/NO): NO